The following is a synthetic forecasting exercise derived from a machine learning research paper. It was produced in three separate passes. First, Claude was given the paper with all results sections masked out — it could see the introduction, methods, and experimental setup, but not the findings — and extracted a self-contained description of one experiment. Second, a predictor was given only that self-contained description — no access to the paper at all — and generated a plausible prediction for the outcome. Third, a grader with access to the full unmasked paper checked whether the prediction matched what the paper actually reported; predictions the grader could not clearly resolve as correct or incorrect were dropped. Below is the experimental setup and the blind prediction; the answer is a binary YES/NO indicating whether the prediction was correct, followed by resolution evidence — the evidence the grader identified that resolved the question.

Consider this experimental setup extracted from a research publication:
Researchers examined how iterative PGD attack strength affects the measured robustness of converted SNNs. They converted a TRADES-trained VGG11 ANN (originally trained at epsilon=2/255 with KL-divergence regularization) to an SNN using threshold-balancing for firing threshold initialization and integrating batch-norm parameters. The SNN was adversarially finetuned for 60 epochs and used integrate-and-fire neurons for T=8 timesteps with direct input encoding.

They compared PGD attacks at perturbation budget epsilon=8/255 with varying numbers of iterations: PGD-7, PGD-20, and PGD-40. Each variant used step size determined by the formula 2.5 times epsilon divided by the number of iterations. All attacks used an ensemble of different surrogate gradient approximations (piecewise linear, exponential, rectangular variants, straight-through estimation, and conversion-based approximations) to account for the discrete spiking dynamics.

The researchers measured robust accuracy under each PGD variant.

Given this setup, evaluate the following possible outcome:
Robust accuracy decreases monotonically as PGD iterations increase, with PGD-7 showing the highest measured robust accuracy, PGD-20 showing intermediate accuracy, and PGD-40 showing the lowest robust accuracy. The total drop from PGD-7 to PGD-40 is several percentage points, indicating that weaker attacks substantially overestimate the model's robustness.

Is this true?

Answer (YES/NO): YES